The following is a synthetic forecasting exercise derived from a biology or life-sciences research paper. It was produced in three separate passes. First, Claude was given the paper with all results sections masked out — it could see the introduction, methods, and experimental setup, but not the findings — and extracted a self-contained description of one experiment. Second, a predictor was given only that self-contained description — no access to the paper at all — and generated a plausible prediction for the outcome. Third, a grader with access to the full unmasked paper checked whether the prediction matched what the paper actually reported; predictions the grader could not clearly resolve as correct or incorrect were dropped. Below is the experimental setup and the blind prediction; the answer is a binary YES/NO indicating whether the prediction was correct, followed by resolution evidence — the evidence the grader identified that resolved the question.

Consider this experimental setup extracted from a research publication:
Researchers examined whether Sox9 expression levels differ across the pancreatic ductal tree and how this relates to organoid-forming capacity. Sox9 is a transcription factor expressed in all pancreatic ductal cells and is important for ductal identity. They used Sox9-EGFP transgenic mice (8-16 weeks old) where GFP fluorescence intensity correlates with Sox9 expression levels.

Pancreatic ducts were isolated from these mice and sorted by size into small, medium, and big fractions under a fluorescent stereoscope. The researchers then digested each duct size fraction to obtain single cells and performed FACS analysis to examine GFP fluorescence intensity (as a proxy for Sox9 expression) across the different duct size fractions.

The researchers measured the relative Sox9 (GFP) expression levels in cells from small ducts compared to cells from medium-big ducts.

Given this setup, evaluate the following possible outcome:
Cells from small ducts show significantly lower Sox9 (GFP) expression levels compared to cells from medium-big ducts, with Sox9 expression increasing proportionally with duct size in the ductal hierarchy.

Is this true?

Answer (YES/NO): NO